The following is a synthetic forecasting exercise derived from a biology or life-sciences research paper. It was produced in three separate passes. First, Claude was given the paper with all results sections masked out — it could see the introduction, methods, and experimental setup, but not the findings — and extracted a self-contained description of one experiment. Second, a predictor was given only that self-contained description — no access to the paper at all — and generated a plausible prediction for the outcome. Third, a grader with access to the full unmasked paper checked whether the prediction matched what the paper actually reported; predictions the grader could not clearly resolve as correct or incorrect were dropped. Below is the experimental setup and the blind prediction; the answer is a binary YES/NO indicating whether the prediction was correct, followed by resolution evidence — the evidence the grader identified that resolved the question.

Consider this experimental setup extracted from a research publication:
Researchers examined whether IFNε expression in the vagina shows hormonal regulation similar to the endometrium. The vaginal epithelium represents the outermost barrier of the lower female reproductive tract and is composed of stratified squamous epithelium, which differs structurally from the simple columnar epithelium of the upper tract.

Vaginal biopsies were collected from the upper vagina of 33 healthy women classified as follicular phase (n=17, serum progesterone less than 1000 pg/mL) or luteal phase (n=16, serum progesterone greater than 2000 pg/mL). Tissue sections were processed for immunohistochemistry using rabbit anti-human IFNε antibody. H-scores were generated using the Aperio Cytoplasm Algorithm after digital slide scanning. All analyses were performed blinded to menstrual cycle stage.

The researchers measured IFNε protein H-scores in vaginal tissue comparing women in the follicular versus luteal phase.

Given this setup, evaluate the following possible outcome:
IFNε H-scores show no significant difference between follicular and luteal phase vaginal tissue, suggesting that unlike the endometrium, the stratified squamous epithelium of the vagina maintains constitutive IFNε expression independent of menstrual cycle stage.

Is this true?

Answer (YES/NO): YES